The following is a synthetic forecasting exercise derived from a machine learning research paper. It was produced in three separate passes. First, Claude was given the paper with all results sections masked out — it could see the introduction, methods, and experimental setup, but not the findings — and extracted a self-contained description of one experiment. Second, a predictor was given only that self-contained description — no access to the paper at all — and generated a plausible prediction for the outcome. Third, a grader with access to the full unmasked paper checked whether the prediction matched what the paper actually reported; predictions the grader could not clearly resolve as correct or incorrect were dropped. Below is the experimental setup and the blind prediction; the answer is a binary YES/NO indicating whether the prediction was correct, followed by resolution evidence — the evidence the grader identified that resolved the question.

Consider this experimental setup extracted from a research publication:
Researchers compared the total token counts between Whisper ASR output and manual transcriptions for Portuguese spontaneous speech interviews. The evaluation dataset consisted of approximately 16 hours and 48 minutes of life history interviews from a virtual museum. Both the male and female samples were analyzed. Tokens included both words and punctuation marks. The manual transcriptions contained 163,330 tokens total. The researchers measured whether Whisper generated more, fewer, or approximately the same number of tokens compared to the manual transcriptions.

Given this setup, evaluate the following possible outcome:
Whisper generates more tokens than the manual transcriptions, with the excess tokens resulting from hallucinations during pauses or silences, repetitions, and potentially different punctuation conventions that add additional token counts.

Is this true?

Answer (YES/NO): NO